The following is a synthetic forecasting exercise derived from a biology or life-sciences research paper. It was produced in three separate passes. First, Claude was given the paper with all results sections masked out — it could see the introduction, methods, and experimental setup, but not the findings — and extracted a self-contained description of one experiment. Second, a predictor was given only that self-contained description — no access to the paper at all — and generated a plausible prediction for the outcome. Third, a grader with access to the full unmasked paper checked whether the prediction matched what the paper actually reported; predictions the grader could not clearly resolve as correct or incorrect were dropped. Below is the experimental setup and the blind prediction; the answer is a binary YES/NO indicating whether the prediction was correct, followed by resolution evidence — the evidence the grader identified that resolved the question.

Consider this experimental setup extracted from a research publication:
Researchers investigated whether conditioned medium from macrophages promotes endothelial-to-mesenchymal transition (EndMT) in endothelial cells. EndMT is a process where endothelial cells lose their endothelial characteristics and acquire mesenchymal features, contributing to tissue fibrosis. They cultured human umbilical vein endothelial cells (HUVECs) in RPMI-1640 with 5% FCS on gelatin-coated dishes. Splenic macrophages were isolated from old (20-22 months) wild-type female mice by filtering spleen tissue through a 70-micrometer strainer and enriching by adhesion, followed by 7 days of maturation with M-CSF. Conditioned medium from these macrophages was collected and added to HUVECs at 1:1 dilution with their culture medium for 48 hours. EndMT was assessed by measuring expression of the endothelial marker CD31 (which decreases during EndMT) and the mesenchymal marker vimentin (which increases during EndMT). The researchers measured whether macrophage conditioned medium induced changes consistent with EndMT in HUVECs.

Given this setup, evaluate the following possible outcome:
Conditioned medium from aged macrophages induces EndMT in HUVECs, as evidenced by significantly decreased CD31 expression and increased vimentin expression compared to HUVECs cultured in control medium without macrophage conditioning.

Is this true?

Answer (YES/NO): NO